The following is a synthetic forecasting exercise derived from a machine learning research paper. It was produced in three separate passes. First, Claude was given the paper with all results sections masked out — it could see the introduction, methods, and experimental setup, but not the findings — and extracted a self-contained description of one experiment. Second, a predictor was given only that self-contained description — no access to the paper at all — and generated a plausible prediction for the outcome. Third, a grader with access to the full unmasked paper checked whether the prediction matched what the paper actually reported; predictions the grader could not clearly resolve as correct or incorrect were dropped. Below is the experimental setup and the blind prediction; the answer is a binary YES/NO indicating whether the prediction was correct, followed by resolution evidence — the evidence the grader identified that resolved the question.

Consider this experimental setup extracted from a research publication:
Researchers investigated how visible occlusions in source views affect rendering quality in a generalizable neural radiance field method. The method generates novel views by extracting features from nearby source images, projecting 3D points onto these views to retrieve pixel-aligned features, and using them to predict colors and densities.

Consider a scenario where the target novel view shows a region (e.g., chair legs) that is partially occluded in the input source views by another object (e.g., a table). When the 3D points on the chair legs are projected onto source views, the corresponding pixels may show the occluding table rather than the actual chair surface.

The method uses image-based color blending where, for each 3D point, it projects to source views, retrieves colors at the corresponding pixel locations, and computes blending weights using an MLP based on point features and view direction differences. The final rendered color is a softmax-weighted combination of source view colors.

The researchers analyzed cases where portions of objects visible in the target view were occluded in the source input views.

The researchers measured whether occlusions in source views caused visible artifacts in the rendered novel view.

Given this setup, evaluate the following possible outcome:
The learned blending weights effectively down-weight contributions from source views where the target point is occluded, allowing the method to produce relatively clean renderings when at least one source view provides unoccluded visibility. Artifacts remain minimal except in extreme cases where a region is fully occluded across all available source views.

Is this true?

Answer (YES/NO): NO